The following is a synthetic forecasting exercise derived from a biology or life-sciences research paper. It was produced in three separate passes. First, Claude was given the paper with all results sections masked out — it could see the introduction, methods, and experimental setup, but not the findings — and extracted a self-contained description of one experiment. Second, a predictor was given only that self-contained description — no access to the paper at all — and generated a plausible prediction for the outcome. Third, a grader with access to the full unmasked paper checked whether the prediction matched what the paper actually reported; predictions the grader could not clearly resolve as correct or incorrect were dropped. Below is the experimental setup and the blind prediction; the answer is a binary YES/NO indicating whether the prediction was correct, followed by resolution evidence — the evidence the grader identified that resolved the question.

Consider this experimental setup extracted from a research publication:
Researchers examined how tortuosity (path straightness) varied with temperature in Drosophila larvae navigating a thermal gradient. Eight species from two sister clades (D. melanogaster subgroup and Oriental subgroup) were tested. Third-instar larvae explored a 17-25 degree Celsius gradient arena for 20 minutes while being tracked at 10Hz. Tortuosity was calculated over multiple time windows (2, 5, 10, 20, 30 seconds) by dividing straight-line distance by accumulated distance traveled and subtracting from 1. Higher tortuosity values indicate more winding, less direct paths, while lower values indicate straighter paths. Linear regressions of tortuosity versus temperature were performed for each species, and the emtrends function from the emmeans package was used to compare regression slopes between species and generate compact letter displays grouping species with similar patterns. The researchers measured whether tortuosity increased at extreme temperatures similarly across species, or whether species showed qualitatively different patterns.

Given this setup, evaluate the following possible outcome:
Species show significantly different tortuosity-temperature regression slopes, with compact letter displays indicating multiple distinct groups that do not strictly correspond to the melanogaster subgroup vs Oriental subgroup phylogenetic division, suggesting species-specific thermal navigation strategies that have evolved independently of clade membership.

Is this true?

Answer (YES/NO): NO